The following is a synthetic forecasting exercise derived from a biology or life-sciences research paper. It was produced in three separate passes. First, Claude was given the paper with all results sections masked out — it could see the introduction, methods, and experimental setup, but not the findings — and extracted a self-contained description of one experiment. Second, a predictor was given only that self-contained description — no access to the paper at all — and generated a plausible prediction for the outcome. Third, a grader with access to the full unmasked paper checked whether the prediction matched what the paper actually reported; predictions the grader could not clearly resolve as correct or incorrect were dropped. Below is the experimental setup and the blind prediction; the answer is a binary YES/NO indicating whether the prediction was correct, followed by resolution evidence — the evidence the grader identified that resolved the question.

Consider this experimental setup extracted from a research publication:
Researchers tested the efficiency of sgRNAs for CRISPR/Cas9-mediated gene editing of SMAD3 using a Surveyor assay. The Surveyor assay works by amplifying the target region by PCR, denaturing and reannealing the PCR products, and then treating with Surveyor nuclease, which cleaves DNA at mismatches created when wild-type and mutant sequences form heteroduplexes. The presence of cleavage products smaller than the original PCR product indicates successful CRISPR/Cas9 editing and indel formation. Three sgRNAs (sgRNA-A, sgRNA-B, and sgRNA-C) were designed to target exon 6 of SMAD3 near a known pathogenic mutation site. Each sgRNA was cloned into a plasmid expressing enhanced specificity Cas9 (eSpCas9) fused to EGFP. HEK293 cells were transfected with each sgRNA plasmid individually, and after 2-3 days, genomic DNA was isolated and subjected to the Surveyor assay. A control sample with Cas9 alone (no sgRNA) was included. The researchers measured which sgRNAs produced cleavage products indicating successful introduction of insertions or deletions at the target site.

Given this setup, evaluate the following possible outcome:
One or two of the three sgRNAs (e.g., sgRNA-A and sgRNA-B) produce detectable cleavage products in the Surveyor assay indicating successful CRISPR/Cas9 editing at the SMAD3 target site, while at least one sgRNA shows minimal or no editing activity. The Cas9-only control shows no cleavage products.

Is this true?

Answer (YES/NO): NO